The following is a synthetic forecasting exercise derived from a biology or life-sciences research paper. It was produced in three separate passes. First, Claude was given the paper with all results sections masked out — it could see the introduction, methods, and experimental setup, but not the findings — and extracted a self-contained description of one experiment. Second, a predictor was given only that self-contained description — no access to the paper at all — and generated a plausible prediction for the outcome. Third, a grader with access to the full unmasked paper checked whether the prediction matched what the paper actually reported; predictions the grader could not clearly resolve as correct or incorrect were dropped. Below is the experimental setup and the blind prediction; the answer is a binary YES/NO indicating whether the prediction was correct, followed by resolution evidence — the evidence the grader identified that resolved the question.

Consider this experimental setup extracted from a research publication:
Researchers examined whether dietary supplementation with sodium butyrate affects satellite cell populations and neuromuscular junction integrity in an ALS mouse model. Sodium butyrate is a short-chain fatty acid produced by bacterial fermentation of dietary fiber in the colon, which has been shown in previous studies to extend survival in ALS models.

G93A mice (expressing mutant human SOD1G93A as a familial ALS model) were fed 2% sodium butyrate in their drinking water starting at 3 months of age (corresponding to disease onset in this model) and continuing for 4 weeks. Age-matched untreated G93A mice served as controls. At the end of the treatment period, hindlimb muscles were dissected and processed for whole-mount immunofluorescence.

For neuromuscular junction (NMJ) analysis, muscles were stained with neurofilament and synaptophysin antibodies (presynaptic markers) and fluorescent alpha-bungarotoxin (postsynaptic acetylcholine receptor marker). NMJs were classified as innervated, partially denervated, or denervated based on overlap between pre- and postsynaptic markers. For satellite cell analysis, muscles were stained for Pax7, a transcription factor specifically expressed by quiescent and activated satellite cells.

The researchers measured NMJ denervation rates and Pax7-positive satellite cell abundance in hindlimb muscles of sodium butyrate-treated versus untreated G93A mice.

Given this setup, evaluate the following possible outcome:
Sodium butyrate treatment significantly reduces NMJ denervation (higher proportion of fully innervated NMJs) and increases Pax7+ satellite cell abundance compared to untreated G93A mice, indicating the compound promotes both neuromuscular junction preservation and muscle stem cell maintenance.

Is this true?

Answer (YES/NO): YES